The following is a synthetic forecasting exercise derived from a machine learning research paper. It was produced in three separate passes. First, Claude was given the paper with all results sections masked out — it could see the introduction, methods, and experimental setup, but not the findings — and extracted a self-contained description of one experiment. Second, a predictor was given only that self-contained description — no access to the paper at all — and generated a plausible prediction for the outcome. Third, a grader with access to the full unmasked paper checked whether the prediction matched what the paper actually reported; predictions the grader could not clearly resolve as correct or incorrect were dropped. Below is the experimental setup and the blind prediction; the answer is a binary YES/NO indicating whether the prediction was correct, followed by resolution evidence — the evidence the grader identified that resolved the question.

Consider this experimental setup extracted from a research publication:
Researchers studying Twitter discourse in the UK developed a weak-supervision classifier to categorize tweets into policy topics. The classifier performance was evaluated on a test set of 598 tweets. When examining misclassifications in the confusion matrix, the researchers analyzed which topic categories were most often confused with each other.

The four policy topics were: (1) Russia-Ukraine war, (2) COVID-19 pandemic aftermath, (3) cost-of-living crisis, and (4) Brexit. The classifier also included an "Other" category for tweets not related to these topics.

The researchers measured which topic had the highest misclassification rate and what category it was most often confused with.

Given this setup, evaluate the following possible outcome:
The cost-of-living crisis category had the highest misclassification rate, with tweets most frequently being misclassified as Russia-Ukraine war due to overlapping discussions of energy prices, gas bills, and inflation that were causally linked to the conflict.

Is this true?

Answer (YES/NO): NO